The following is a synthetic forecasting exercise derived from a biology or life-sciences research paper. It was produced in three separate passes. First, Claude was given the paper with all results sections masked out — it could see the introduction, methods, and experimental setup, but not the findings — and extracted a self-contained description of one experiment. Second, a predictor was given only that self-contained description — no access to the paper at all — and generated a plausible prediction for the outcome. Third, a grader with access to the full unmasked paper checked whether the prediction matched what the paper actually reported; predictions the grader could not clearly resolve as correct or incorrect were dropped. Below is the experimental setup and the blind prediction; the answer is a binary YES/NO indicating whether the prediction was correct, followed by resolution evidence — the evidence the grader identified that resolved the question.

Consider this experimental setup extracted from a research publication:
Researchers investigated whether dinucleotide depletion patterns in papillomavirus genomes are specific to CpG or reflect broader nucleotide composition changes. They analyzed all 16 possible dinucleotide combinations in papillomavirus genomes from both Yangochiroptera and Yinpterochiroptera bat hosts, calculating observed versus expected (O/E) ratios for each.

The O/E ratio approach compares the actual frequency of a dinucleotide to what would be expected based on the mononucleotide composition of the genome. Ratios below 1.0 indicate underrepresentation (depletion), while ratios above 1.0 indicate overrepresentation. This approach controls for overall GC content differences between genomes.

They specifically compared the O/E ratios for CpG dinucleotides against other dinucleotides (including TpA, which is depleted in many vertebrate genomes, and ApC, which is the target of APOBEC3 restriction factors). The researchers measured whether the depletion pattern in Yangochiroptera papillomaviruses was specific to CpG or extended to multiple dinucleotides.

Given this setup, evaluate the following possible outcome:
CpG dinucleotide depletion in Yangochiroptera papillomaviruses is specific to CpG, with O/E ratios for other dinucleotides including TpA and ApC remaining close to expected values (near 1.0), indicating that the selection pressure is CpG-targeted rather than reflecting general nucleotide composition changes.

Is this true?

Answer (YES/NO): NO